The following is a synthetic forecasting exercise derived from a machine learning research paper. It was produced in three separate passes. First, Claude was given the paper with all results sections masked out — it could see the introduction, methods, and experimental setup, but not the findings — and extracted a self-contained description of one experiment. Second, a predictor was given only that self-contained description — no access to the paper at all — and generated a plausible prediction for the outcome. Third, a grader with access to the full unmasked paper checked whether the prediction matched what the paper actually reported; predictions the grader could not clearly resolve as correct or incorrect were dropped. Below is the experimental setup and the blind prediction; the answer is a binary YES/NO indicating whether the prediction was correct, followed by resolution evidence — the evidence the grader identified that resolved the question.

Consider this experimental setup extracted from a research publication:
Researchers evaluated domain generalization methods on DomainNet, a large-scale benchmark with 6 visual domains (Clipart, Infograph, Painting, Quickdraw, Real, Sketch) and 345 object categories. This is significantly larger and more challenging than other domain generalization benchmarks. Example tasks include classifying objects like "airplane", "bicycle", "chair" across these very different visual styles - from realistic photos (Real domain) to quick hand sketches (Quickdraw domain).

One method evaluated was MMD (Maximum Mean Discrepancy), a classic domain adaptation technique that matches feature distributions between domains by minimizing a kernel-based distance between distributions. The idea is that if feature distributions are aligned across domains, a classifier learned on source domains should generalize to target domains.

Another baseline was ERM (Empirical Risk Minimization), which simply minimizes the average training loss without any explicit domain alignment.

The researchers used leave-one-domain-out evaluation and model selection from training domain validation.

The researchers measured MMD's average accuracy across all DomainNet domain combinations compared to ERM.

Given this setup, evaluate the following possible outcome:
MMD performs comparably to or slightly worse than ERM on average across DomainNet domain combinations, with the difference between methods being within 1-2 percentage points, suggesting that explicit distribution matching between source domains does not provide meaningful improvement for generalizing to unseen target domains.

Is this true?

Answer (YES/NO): NO